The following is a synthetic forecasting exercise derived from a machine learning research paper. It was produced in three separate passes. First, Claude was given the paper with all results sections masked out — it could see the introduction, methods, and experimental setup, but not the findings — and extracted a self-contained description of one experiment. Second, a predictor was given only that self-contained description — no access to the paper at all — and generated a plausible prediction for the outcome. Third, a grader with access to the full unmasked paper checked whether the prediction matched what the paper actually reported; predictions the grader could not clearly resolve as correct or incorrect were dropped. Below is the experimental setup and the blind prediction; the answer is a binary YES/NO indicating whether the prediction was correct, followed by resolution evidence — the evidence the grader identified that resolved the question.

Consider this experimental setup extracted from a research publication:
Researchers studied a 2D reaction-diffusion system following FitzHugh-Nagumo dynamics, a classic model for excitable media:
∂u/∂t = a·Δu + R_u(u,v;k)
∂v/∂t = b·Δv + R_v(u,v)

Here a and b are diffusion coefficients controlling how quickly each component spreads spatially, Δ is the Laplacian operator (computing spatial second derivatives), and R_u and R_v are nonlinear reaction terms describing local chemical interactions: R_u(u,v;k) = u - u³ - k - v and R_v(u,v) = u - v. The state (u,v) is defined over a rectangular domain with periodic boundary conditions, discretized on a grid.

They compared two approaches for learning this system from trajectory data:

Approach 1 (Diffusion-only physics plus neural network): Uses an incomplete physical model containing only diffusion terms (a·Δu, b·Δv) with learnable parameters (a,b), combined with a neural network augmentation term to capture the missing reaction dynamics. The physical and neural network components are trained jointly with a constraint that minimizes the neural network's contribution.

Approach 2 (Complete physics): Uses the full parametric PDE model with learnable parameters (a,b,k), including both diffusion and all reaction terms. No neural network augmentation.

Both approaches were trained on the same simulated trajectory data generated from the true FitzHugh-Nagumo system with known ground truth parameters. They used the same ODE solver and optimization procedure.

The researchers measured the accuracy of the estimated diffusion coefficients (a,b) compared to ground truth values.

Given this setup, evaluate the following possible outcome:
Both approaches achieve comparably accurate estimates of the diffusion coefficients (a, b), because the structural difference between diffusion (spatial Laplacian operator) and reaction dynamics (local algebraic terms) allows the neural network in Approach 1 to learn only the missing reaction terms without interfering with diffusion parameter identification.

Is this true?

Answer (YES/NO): NO